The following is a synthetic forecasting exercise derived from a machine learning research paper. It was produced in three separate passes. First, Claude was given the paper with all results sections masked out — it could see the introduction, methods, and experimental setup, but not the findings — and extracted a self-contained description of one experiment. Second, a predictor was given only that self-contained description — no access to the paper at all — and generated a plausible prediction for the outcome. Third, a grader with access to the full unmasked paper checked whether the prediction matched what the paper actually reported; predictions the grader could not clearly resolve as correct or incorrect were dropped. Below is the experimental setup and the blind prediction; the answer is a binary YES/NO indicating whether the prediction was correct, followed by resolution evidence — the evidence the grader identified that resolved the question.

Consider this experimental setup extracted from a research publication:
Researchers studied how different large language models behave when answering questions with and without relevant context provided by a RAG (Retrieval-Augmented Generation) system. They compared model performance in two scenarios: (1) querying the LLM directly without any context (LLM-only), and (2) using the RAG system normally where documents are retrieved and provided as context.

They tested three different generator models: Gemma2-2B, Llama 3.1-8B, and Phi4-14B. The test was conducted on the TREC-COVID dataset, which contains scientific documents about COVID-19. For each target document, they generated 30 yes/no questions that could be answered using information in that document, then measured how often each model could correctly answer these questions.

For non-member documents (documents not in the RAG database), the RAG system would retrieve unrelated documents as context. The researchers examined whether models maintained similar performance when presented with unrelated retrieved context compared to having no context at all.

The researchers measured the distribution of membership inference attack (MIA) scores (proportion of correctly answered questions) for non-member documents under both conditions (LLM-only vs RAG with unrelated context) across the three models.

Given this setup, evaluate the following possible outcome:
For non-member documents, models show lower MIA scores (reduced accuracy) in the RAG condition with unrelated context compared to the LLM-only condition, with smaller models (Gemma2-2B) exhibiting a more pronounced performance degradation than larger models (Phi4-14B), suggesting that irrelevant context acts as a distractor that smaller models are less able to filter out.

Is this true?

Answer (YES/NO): NO